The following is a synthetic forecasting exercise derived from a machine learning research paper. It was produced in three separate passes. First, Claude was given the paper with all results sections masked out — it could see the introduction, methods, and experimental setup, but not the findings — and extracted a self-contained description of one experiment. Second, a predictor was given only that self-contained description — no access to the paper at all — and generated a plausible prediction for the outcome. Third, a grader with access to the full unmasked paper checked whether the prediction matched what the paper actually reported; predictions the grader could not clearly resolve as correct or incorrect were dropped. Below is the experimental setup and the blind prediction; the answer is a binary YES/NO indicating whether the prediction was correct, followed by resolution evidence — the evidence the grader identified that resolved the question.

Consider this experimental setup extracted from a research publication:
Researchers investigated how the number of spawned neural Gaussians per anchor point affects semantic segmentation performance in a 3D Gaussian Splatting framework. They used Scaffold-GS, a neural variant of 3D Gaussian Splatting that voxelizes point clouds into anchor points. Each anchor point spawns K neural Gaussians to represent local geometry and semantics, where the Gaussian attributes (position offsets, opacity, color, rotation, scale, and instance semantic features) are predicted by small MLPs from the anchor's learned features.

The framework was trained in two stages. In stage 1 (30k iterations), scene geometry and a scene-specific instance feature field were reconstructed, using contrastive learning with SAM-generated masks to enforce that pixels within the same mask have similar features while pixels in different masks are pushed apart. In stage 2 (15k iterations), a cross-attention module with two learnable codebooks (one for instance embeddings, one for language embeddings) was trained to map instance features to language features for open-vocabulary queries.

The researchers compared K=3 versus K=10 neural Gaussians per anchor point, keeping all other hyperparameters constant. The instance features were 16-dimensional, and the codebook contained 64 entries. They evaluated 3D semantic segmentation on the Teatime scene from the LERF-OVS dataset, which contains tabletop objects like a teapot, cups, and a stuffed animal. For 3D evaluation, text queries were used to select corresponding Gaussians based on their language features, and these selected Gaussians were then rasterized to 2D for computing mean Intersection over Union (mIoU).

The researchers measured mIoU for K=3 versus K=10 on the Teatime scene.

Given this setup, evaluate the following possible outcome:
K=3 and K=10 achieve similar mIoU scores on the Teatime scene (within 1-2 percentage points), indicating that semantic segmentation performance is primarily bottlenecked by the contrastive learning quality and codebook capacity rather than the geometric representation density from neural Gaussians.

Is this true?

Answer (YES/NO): NO